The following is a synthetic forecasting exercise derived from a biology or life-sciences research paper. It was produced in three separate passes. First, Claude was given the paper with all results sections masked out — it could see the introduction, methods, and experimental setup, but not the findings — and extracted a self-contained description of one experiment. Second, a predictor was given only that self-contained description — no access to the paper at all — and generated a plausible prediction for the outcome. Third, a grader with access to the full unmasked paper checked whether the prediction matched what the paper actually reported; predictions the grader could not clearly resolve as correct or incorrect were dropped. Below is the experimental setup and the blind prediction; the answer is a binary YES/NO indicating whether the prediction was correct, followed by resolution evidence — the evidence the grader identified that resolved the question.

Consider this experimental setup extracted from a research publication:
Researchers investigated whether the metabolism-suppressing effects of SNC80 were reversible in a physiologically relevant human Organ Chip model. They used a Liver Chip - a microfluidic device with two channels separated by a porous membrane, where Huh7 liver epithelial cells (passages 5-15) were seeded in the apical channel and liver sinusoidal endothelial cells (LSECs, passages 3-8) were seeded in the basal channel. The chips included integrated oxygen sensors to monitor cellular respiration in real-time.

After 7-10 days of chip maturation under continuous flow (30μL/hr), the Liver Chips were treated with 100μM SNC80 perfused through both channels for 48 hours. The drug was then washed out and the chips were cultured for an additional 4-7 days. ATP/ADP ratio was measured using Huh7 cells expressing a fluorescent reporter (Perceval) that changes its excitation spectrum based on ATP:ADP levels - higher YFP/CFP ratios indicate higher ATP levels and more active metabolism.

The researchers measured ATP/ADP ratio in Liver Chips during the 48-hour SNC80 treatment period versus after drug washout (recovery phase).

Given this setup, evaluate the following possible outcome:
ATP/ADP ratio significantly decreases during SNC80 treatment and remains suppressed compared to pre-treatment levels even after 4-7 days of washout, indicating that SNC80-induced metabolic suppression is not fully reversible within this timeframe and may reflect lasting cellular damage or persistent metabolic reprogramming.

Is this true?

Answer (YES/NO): NO